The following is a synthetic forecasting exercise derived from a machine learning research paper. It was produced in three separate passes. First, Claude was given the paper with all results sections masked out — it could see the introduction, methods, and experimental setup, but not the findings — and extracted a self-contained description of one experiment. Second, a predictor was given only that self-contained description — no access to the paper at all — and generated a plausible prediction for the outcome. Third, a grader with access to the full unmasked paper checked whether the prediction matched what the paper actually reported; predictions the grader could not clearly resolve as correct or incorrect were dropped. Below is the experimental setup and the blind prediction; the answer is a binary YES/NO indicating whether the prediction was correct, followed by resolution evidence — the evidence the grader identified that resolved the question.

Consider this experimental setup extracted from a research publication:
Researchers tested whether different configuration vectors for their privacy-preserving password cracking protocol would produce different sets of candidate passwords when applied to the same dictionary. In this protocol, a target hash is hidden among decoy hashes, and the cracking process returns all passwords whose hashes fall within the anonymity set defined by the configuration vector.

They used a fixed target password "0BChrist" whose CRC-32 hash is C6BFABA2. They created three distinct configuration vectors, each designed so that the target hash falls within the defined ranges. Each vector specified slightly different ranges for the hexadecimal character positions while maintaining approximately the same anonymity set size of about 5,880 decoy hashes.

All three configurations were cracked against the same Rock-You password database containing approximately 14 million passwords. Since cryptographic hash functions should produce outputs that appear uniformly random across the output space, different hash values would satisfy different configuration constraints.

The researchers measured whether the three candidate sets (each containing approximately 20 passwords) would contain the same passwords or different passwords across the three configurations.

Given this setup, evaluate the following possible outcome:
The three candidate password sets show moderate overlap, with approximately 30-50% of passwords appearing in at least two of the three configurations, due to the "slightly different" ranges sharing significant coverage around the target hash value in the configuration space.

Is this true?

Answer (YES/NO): NO